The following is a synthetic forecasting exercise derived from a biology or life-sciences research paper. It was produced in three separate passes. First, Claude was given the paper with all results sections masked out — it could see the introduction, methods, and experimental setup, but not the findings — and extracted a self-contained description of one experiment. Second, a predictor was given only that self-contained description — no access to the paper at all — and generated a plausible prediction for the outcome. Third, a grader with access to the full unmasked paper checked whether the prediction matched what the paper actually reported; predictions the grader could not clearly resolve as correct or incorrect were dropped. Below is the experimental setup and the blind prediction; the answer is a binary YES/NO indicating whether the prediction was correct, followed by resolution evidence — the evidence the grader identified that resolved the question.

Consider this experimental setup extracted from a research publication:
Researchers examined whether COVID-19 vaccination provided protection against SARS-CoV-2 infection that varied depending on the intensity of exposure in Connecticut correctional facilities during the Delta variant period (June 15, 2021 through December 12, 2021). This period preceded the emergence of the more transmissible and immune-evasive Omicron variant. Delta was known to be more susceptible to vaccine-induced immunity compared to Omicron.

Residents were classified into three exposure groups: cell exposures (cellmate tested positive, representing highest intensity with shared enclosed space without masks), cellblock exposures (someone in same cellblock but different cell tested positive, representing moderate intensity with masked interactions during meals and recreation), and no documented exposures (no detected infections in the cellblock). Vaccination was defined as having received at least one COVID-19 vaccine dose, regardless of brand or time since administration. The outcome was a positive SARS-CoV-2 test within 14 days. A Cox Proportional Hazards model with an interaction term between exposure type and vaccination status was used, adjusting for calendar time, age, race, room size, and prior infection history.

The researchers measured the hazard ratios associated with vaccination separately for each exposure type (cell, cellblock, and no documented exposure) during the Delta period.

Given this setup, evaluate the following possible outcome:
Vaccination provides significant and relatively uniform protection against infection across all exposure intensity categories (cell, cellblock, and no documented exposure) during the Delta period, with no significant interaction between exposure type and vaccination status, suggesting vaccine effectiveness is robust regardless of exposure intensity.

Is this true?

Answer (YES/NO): NO